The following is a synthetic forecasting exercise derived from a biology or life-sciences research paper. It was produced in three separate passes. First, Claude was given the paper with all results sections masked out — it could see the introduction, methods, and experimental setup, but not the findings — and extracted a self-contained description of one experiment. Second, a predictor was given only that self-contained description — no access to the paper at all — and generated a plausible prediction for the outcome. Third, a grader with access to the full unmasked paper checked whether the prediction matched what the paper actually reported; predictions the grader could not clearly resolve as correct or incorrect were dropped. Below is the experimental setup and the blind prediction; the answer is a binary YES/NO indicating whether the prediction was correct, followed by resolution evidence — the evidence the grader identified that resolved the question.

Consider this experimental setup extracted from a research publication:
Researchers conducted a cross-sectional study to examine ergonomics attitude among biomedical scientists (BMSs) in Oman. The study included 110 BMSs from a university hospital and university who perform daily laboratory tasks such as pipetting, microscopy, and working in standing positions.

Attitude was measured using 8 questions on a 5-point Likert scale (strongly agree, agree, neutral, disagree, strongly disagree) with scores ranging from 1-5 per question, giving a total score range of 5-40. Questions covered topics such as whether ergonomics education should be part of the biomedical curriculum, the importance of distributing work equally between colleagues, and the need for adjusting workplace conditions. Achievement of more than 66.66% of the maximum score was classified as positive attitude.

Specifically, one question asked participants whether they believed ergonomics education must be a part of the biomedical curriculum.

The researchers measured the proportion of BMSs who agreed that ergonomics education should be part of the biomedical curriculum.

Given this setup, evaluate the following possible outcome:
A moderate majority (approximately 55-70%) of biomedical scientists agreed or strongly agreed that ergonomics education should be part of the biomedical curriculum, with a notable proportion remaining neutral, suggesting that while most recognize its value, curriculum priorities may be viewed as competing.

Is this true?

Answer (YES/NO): NO